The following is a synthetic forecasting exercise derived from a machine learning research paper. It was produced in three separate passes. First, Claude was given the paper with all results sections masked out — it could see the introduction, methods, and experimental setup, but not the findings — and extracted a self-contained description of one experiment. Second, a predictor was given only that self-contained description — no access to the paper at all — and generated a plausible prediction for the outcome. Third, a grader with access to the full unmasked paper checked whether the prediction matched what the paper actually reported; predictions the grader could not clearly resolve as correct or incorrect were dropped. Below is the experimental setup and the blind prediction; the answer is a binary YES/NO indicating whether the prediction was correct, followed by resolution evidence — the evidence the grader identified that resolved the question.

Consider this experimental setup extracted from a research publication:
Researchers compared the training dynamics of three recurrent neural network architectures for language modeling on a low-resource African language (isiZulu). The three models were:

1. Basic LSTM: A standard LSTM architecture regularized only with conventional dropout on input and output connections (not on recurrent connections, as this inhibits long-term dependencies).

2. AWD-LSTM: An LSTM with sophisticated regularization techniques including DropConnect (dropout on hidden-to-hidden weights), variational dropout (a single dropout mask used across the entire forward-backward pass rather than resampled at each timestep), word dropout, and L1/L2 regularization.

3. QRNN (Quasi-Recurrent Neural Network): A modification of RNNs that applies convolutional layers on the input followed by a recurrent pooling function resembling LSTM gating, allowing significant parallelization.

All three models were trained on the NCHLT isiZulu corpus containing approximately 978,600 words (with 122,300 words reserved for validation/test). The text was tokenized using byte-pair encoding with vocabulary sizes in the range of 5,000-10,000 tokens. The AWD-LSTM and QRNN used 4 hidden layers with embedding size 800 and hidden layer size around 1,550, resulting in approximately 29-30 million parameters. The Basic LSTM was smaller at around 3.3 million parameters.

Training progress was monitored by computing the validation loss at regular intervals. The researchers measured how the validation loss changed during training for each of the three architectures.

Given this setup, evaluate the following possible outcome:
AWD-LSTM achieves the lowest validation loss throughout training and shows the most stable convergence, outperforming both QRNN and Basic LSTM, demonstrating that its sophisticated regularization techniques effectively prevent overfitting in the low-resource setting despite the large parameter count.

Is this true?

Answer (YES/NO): NO